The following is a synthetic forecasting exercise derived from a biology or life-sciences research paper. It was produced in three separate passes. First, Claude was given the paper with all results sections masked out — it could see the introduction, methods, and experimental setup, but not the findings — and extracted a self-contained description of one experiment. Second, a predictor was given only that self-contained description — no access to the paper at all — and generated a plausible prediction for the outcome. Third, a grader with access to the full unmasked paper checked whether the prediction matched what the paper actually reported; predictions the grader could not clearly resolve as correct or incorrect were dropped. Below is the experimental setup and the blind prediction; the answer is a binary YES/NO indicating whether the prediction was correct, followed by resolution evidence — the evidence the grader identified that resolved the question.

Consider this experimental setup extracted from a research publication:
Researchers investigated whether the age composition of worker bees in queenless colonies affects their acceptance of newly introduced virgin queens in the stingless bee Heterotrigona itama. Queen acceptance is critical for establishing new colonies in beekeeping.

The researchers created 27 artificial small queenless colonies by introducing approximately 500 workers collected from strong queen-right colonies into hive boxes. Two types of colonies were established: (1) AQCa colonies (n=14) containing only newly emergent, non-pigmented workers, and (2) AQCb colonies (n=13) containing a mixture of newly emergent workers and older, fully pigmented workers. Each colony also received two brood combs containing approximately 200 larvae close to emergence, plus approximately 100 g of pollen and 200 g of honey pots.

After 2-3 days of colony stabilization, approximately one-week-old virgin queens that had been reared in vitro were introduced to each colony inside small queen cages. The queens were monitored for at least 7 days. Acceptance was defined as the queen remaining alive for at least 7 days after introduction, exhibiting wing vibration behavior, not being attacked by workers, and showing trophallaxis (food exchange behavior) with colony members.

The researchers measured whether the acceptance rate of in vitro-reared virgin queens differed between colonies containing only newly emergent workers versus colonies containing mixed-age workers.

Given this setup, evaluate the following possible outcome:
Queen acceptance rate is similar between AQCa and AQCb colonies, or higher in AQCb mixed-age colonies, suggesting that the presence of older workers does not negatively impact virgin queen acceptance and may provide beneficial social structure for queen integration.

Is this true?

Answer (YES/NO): NO